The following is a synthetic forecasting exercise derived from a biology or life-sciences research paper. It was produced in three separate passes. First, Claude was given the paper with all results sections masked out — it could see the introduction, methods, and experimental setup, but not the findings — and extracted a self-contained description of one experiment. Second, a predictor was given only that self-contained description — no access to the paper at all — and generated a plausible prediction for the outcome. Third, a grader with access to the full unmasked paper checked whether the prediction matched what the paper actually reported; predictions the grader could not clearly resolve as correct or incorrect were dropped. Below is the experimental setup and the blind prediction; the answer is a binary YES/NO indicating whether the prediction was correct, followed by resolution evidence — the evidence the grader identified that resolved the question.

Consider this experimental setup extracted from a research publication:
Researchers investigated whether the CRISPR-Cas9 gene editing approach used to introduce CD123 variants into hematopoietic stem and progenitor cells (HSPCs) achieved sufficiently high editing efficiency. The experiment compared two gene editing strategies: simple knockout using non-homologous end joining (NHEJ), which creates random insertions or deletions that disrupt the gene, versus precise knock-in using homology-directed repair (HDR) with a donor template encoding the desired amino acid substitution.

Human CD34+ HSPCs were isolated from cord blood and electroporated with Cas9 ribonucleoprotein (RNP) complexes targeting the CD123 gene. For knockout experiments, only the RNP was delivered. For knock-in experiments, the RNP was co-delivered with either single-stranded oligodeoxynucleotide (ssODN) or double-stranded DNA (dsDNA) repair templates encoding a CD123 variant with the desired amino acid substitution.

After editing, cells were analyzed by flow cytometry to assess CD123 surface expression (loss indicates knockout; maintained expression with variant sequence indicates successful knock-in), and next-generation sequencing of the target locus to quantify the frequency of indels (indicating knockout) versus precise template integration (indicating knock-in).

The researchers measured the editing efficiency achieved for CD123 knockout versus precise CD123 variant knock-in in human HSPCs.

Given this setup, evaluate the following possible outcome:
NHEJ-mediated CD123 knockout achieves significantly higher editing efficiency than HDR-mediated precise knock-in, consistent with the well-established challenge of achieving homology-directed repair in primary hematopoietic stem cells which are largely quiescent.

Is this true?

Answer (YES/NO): NO